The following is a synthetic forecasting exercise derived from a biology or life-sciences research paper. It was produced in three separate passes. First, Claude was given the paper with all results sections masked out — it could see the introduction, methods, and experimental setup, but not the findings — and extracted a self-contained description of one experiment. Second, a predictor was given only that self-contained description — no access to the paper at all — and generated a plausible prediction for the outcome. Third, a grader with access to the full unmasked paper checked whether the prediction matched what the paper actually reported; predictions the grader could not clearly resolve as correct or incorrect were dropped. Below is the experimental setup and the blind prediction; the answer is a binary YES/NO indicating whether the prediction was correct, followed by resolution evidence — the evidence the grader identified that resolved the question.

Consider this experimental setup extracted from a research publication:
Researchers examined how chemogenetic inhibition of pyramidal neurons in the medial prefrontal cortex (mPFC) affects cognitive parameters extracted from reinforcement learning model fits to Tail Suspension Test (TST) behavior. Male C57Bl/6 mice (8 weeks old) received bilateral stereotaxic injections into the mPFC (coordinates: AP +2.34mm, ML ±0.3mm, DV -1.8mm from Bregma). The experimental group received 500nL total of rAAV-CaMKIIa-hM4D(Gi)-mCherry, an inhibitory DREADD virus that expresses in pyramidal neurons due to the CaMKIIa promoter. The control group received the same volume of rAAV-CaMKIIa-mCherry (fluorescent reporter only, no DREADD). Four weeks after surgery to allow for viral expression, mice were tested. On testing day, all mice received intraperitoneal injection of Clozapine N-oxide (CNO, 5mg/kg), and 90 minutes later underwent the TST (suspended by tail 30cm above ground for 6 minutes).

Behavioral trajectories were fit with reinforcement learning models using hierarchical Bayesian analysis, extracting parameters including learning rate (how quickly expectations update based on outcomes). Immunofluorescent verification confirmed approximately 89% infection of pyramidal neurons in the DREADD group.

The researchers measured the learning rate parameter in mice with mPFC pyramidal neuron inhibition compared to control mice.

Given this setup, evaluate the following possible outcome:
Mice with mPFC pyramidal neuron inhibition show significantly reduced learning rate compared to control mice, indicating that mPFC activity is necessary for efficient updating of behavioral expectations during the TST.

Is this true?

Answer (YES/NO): NO